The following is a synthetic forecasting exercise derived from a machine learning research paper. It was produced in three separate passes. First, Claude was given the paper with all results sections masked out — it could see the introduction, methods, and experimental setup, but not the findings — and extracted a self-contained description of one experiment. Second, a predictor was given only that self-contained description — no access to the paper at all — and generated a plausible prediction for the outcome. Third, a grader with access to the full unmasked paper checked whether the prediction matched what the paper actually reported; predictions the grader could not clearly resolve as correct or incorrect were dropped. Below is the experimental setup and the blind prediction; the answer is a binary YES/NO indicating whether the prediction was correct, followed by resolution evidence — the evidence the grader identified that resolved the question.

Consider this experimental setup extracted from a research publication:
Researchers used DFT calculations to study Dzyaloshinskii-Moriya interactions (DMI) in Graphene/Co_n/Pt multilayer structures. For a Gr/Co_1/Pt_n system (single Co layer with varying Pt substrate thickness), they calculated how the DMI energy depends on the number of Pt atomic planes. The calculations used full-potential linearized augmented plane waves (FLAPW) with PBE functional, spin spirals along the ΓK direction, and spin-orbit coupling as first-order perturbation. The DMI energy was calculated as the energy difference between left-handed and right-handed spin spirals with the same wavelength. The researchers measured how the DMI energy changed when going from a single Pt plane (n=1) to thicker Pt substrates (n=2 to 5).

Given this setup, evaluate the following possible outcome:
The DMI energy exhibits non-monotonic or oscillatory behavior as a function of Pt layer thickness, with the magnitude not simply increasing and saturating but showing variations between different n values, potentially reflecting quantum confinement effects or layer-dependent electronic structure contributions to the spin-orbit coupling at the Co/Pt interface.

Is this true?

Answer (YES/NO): NO